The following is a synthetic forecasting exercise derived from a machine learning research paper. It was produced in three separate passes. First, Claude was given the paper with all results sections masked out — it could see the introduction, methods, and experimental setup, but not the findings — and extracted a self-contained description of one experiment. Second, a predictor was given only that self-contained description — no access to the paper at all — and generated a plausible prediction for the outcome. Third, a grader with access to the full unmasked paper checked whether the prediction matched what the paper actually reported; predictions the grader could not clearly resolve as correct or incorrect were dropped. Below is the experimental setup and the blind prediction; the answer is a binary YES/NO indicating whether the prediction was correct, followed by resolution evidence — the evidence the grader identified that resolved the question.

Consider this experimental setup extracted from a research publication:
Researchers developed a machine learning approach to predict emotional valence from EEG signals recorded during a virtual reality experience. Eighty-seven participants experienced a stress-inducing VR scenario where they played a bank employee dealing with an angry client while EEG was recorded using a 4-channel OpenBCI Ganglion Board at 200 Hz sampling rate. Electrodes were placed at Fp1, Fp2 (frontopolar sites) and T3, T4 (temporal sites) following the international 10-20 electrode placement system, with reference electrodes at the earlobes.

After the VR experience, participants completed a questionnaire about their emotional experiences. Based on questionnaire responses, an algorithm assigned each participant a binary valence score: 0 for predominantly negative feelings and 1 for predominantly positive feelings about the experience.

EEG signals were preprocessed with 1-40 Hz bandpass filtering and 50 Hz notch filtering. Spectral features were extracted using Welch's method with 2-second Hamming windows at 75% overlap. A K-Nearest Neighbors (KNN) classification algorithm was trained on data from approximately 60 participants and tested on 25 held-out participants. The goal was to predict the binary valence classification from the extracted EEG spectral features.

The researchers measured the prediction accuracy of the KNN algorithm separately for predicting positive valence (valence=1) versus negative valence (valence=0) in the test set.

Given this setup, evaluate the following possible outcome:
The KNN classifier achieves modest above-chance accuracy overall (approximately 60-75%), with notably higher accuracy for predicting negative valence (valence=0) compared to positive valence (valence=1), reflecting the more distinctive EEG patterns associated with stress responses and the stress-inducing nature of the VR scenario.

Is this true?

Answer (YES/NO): NO